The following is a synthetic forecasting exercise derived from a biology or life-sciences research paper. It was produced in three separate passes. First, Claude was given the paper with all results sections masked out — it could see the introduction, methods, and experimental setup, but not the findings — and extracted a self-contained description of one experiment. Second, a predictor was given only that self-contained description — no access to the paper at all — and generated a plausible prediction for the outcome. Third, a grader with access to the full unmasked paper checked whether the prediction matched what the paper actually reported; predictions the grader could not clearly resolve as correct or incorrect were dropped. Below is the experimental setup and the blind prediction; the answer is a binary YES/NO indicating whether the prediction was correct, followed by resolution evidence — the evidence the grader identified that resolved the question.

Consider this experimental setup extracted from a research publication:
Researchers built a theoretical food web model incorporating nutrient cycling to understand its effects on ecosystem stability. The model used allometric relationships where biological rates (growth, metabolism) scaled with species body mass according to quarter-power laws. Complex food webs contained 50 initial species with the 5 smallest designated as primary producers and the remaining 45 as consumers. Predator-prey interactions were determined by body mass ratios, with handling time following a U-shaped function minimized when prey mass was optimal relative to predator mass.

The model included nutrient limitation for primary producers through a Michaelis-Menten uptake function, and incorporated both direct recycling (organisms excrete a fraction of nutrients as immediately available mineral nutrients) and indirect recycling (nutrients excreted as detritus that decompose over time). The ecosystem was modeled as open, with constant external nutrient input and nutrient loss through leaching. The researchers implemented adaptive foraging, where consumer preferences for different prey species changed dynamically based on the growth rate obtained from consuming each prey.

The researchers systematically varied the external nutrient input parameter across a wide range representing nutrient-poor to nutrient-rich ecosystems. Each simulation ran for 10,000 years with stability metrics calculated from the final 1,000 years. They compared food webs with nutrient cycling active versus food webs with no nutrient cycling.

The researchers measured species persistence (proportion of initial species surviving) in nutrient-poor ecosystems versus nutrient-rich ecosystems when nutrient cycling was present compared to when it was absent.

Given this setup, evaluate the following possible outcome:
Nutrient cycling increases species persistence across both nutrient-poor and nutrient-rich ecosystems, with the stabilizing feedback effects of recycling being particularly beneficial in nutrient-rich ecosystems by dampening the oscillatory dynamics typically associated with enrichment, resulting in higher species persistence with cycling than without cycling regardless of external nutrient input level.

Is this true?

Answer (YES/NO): NO